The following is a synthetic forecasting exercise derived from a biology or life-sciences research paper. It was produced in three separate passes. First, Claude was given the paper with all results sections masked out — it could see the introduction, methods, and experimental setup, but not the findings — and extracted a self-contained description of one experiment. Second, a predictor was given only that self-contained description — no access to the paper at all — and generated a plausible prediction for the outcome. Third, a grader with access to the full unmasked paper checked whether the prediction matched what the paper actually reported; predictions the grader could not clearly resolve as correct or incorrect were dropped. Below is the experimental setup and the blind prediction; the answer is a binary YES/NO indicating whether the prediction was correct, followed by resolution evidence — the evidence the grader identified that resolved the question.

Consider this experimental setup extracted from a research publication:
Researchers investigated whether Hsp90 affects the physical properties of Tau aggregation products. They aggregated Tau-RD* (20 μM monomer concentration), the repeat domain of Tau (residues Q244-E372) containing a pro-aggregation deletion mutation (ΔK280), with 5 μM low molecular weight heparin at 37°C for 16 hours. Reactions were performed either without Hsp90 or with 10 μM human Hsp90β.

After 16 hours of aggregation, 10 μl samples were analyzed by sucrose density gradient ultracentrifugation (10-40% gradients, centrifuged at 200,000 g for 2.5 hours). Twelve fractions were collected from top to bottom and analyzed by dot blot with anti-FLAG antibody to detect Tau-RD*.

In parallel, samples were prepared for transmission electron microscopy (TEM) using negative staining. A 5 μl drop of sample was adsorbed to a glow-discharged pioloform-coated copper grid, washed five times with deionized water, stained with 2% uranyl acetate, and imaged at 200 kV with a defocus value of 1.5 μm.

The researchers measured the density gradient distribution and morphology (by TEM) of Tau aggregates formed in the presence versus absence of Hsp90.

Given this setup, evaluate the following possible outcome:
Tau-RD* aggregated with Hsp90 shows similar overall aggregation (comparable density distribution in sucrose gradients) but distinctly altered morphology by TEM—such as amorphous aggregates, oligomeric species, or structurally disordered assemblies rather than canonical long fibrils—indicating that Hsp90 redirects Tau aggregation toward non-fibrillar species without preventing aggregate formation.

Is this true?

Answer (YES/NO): NO